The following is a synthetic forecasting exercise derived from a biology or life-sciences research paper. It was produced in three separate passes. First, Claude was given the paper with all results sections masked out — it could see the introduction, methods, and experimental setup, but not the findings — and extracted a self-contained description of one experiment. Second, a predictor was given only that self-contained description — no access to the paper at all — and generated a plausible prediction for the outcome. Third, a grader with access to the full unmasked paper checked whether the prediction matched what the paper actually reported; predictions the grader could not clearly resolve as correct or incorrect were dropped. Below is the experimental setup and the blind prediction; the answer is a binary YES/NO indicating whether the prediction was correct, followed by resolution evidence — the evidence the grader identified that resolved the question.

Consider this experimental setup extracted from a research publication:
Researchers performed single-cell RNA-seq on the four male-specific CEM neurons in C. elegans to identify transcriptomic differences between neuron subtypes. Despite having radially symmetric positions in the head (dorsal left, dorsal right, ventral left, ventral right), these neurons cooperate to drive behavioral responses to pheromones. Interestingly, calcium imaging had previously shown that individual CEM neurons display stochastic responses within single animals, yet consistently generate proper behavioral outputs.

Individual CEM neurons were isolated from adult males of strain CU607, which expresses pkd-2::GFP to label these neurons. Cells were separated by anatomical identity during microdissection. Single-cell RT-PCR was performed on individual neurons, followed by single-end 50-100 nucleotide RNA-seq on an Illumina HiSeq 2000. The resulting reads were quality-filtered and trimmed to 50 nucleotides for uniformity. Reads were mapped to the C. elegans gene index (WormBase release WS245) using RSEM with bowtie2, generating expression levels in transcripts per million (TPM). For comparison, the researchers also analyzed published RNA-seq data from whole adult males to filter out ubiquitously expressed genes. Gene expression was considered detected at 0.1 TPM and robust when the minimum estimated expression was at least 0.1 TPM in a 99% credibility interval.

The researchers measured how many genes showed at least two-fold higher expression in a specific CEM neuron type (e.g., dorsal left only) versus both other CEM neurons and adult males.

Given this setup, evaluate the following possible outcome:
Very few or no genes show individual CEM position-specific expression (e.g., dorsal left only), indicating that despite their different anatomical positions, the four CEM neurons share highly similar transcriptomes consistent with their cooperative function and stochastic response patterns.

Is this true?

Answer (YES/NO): NO